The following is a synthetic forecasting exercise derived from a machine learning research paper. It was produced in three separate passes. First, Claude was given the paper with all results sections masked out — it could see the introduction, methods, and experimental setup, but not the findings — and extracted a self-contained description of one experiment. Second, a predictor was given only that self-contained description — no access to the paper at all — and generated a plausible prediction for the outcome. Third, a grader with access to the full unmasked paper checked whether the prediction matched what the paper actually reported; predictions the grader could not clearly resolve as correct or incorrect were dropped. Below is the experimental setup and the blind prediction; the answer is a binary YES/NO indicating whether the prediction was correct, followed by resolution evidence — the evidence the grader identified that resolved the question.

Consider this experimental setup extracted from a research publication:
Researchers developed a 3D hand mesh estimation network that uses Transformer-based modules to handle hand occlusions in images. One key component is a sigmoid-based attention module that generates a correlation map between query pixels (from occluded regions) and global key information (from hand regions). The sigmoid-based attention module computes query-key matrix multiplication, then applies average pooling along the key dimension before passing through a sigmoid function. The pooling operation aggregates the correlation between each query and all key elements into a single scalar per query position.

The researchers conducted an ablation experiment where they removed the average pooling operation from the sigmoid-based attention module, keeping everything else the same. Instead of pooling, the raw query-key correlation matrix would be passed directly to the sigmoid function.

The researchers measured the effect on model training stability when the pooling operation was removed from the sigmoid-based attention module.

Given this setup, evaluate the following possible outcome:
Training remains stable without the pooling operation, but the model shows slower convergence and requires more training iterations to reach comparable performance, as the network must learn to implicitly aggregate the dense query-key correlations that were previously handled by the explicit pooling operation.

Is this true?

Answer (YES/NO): NO